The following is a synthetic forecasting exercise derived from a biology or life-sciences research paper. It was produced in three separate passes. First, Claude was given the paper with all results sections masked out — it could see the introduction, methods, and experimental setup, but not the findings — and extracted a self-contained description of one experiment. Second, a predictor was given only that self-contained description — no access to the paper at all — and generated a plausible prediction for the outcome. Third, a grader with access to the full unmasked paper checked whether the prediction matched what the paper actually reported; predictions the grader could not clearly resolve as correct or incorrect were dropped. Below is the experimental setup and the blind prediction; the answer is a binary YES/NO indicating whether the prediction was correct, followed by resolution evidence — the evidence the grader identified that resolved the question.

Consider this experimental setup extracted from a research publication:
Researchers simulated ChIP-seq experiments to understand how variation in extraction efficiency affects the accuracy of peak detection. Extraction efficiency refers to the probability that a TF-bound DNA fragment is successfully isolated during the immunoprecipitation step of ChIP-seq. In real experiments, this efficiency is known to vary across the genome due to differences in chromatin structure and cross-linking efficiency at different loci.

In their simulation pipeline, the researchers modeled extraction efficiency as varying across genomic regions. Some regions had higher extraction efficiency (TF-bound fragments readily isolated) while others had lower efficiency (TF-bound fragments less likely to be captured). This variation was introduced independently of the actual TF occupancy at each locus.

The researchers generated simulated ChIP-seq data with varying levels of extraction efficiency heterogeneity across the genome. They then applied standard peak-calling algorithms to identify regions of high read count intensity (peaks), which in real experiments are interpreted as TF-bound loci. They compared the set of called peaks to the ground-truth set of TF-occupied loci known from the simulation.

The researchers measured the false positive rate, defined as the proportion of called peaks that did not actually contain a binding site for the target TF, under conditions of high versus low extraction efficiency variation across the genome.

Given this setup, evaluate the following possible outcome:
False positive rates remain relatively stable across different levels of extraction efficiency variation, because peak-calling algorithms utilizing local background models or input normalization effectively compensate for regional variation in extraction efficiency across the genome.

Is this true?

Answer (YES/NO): NO